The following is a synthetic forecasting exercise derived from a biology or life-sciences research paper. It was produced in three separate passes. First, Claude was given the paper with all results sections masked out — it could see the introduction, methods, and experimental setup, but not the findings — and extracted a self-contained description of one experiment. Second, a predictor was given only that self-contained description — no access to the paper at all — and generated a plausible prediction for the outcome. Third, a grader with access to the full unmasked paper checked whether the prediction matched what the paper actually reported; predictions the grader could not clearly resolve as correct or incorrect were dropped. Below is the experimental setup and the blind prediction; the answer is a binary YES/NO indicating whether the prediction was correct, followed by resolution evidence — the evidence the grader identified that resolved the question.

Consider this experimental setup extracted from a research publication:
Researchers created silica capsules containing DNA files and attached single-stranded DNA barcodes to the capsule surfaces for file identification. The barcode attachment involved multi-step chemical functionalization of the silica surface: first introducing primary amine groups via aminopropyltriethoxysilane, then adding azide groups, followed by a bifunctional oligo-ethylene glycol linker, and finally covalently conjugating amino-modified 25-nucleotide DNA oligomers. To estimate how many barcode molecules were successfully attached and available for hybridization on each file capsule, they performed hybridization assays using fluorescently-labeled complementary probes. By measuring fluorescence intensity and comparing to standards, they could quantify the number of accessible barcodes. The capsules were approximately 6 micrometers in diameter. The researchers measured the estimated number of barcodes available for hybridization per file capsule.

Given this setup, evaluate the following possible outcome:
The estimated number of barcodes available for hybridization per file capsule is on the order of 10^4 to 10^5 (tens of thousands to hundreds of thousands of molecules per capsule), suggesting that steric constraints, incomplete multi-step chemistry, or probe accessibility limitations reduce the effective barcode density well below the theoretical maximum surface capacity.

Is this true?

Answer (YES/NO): NO